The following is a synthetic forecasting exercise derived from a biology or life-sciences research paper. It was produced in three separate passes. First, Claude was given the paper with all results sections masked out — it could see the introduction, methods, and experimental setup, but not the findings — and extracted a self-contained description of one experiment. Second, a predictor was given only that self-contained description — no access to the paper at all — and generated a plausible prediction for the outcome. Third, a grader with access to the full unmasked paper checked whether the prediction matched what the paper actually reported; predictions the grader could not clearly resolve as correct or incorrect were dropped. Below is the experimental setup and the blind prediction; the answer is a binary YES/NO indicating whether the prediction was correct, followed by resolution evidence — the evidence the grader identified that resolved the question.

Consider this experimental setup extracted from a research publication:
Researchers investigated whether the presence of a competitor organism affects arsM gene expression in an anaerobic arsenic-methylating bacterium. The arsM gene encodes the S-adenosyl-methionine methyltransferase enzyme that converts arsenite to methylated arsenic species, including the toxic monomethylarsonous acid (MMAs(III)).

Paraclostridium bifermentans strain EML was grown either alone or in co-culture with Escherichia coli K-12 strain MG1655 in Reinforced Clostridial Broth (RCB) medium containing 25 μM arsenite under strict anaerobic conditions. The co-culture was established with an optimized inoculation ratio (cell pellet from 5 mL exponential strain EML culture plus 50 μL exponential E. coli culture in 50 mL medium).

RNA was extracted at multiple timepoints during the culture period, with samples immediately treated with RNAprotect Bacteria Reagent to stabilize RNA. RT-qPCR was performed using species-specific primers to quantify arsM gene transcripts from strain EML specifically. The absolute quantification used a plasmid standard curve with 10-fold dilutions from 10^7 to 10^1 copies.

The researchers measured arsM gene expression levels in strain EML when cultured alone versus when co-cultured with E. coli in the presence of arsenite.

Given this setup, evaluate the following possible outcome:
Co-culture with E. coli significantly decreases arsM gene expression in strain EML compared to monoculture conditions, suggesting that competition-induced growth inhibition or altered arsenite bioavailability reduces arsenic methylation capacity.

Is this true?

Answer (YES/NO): NO